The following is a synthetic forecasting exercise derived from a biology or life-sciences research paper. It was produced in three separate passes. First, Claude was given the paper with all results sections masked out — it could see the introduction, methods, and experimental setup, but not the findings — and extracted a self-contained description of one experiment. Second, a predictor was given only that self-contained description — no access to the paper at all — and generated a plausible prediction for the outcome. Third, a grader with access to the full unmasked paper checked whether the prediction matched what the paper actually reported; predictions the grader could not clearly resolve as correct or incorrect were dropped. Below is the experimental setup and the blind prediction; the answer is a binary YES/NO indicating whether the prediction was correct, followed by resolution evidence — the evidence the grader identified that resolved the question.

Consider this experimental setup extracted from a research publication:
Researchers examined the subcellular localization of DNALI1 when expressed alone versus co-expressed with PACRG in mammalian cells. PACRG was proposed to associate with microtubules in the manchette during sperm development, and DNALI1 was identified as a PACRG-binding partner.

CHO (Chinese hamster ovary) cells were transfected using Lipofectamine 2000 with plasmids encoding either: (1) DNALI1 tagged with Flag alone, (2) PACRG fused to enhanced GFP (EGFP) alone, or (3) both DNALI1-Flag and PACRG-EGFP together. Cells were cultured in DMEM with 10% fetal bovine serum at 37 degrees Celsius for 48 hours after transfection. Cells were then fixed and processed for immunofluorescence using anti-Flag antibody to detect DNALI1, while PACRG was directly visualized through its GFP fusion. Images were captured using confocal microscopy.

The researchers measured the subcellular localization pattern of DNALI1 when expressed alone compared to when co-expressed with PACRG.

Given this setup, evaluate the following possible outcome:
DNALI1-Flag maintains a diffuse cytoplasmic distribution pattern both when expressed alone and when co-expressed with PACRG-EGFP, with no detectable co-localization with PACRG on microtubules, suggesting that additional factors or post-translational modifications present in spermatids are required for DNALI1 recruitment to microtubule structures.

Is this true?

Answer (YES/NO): NO